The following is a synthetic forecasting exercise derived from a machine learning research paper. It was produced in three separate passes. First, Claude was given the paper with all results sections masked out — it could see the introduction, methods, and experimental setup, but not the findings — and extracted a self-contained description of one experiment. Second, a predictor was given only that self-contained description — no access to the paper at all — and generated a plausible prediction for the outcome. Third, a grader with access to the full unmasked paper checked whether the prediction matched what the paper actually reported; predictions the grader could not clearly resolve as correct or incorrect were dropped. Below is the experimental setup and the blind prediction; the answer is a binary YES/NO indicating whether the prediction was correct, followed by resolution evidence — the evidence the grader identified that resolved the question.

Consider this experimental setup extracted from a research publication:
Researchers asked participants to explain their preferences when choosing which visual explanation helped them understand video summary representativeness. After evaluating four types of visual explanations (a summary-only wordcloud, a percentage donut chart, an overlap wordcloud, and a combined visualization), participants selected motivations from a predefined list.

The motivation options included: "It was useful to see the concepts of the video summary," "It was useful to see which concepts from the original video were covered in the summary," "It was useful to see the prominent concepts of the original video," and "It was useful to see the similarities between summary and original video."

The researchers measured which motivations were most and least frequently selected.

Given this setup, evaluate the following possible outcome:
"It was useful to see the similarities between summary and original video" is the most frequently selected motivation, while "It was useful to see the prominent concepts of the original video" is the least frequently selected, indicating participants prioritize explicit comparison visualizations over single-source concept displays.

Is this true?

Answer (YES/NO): NO